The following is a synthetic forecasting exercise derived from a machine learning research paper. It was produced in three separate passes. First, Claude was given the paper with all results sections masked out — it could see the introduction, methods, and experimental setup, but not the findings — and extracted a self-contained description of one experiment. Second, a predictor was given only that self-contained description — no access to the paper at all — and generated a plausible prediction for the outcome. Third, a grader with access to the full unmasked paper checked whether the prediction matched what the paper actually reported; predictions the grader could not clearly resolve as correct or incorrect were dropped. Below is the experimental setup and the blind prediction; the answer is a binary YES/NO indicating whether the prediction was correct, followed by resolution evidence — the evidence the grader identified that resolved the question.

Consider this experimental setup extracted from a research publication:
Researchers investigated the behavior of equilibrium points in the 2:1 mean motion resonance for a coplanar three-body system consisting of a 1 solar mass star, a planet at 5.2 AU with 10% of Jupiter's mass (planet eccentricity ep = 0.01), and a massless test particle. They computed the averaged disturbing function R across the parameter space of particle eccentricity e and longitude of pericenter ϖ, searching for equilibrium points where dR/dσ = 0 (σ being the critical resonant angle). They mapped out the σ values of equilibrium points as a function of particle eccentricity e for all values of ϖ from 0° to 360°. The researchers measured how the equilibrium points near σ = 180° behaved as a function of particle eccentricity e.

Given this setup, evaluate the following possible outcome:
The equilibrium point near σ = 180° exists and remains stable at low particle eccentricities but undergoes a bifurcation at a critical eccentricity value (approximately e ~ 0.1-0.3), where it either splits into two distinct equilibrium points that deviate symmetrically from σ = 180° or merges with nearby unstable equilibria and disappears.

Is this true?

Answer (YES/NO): NO